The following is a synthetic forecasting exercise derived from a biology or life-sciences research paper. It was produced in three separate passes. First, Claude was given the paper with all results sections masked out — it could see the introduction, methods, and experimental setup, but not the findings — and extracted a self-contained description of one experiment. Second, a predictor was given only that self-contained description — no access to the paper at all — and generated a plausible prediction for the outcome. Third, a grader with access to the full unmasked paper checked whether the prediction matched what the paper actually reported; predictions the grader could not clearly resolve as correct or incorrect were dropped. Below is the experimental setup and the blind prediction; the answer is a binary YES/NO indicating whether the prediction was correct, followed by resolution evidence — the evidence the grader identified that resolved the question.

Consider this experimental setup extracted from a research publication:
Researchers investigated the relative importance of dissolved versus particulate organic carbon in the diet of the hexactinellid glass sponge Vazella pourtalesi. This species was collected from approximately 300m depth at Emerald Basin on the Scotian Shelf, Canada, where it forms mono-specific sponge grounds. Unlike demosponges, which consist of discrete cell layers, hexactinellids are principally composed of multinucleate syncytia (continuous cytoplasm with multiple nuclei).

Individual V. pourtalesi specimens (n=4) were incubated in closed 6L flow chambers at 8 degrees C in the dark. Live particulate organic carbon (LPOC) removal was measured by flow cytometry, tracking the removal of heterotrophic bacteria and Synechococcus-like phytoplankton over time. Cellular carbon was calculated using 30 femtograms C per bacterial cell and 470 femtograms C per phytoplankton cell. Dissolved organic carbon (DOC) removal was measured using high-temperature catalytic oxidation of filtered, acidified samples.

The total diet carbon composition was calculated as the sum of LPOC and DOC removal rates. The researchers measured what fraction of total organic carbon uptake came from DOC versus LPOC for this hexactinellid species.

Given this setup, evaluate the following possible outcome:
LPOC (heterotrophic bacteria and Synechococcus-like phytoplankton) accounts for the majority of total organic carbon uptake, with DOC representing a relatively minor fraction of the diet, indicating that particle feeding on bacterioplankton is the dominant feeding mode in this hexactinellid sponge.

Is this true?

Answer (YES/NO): NO